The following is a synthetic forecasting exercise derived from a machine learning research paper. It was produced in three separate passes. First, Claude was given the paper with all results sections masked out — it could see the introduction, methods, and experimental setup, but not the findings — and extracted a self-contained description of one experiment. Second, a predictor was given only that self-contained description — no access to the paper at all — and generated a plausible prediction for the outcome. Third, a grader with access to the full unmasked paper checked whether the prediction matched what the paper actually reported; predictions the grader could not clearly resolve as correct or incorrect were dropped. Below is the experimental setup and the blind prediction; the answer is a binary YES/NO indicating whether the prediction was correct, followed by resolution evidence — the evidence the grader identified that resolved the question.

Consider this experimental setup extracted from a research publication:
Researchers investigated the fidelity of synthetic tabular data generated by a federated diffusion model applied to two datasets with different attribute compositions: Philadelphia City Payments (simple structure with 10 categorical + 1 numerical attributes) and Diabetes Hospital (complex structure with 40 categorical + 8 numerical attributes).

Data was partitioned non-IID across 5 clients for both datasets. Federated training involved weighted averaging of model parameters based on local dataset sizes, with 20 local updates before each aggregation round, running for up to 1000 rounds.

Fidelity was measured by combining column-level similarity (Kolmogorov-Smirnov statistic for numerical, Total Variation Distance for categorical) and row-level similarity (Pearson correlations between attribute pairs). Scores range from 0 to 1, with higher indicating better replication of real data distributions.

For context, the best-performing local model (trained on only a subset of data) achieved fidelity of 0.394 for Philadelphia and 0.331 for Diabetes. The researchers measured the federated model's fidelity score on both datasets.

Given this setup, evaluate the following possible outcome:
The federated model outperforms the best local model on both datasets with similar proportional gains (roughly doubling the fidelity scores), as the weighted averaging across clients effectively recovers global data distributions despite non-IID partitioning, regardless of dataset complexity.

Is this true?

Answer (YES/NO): NO